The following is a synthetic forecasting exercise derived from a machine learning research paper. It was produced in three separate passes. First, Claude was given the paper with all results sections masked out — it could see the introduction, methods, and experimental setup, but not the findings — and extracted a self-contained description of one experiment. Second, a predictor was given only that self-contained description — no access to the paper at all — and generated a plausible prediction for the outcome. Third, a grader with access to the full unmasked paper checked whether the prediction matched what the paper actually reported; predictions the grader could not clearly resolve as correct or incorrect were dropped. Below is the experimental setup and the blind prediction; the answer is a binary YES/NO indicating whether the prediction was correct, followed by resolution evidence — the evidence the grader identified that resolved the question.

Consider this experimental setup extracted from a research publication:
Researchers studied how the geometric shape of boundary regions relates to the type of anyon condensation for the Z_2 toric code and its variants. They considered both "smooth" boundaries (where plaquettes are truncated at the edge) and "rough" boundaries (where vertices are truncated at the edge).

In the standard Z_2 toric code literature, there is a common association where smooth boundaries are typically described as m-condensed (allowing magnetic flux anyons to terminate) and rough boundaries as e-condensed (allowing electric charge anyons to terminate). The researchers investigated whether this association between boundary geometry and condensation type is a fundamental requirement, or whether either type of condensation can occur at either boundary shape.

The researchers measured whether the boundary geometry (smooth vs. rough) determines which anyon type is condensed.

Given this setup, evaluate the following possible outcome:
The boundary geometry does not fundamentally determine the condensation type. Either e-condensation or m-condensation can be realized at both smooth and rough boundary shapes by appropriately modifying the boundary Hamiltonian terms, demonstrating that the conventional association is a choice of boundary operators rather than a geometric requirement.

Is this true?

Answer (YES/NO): YES